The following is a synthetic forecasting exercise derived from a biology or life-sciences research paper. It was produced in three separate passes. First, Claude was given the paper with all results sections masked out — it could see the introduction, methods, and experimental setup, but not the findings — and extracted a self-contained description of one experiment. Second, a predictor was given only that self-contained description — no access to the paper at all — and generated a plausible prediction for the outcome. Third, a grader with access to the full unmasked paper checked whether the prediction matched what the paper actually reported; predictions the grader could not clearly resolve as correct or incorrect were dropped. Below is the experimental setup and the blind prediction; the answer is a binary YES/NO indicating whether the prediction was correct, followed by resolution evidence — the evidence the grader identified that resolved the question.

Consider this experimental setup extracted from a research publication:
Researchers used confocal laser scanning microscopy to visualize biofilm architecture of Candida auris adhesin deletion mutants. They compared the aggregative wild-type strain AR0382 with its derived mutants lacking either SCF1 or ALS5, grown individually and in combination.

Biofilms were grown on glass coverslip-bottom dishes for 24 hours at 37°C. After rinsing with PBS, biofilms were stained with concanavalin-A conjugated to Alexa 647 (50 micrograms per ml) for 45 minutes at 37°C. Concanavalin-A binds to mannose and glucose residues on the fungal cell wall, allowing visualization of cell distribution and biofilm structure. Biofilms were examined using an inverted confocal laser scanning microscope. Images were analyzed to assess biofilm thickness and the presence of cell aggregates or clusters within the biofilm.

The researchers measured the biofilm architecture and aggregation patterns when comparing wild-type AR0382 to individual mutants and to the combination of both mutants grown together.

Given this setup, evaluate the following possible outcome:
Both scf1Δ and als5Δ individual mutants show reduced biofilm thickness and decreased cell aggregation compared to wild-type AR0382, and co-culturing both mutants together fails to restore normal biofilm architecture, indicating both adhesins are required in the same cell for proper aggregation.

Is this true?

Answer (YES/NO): NO